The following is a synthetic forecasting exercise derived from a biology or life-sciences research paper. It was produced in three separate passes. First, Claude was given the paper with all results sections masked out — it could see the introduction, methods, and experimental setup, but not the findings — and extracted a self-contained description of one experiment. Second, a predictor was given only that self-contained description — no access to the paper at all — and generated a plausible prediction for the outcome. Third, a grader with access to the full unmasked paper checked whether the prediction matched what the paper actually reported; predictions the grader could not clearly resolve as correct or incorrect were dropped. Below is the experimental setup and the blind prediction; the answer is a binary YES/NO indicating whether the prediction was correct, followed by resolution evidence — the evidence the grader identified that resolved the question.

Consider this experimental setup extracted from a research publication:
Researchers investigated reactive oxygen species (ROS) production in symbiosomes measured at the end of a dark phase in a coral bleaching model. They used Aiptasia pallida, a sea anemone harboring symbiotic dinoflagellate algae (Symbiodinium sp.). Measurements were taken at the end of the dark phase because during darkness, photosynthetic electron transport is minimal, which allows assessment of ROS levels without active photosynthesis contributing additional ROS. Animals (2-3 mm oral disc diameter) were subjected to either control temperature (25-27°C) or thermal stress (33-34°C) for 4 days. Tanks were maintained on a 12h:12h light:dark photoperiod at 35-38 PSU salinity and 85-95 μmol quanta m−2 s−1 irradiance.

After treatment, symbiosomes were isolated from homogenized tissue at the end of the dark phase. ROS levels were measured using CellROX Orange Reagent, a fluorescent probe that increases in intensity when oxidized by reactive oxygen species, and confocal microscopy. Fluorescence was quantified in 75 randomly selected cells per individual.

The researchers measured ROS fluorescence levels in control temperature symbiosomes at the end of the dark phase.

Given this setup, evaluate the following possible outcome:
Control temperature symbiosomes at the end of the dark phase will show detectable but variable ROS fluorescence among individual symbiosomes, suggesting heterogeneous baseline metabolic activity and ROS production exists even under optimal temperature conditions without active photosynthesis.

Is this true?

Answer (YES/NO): YES